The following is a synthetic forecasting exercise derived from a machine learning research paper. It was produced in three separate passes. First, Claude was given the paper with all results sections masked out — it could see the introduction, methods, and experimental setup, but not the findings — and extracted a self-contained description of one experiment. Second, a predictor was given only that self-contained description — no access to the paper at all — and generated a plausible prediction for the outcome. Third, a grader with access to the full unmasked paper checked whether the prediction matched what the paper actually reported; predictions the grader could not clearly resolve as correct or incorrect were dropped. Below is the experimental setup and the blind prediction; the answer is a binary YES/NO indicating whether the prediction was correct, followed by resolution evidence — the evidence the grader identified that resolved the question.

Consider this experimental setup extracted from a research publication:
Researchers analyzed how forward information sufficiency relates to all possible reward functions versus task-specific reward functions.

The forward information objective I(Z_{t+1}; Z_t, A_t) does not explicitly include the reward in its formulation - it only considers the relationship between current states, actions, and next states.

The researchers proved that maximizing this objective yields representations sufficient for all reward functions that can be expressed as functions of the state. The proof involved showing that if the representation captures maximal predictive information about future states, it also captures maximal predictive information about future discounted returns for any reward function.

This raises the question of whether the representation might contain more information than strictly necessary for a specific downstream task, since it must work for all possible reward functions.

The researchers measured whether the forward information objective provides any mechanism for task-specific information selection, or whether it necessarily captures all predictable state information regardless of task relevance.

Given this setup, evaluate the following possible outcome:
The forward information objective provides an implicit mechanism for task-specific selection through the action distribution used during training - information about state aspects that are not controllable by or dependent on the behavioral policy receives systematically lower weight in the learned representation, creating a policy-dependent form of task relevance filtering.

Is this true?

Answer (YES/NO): NO